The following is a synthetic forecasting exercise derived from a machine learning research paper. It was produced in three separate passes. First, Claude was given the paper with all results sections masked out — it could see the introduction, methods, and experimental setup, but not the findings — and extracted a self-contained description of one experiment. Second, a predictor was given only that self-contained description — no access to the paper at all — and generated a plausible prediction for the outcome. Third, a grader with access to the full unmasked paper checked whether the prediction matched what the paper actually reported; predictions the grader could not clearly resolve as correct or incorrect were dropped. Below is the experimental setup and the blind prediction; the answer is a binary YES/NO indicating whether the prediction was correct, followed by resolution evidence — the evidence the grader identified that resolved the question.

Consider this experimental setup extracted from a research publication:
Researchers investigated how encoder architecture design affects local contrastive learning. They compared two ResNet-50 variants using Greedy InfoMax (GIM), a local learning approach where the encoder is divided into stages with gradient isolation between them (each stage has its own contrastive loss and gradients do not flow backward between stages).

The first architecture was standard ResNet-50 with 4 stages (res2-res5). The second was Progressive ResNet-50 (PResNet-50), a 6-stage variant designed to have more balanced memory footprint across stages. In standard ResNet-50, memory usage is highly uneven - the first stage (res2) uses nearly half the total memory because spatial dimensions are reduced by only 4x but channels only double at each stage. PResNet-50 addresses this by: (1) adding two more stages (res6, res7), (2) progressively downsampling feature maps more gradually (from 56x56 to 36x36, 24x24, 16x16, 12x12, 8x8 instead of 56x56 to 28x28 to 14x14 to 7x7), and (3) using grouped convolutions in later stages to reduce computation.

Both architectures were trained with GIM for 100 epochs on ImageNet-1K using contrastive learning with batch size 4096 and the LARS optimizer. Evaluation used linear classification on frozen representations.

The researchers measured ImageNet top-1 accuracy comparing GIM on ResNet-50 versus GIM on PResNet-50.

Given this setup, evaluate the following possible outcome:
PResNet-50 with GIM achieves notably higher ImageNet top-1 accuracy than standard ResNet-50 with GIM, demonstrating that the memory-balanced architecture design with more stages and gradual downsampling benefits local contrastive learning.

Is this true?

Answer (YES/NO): NO